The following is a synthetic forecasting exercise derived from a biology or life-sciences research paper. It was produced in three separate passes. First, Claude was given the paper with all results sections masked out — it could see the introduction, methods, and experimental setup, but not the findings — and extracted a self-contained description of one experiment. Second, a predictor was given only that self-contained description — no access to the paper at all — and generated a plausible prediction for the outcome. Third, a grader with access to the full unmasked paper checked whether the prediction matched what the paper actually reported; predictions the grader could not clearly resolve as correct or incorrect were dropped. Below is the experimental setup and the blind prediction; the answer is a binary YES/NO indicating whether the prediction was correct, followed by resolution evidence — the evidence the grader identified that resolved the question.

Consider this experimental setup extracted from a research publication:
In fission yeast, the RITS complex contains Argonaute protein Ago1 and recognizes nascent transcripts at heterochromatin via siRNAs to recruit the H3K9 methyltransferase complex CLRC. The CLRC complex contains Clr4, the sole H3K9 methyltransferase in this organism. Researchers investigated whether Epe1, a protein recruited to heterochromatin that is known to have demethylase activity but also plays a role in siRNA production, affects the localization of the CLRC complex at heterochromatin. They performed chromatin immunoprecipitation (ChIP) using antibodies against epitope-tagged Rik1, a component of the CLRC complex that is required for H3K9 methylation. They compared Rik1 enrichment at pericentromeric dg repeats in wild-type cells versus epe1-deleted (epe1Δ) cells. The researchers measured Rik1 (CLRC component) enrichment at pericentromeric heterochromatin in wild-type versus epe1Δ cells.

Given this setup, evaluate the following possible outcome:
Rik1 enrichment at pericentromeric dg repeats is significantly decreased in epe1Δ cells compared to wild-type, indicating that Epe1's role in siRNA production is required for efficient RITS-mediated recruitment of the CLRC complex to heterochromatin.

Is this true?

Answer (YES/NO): YES